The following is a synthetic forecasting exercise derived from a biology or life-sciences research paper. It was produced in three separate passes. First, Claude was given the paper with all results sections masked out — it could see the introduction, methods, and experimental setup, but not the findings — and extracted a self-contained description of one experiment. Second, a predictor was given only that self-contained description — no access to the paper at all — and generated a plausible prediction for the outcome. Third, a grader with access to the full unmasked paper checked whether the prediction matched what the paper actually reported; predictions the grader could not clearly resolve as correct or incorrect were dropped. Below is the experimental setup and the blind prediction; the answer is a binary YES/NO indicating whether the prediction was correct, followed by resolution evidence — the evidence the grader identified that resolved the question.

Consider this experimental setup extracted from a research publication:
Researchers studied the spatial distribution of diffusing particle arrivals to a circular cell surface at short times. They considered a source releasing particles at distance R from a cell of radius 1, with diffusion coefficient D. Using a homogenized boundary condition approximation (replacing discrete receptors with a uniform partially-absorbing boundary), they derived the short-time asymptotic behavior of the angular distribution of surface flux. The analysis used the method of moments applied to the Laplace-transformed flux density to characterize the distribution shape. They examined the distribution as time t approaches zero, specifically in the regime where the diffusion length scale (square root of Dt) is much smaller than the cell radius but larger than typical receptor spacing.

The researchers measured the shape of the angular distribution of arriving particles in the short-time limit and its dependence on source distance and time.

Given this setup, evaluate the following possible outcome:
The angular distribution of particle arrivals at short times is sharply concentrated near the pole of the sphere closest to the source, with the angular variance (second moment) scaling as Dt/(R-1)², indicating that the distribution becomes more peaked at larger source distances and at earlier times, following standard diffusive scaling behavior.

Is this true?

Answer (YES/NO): NO